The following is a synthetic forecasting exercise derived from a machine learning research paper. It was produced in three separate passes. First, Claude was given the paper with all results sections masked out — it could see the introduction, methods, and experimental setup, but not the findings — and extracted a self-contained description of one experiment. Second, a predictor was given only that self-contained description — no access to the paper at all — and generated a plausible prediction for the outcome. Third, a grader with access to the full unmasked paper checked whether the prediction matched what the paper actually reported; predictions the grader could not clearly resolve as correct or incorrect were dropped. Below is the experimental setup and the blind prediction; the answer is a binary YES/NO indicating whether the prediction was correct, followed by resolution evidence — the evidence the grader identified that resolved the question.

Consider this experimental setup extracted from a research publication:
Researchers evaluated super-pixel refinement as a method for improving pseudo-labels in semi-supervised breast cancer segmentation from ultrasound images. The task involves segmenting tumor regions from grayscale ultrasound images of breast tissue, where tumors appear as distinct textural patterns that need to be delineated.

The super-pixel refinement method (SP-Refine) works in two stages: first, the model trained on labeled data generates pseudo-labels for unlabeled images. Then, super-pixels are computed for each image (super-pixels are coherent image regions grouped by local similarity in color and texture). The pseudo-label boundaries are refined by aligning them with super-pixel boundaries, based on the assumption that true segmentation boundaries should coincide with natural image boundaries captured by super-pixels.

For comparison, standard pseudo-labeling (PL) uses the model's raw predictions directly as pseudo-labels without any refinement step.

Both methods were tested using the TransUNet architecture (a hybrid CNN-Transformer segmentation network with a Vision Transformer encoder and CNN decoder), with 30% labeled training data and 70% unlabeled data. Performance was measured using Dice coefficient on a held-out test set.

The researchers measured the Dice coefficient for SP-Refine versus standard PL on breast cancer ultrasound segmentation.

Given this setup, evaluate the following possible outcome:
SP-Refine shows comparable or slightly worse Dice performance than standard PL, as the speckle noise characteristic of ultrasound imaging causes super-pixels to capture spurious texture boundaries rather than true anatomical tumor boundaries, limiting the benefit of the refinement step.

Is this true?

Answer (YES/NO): NO